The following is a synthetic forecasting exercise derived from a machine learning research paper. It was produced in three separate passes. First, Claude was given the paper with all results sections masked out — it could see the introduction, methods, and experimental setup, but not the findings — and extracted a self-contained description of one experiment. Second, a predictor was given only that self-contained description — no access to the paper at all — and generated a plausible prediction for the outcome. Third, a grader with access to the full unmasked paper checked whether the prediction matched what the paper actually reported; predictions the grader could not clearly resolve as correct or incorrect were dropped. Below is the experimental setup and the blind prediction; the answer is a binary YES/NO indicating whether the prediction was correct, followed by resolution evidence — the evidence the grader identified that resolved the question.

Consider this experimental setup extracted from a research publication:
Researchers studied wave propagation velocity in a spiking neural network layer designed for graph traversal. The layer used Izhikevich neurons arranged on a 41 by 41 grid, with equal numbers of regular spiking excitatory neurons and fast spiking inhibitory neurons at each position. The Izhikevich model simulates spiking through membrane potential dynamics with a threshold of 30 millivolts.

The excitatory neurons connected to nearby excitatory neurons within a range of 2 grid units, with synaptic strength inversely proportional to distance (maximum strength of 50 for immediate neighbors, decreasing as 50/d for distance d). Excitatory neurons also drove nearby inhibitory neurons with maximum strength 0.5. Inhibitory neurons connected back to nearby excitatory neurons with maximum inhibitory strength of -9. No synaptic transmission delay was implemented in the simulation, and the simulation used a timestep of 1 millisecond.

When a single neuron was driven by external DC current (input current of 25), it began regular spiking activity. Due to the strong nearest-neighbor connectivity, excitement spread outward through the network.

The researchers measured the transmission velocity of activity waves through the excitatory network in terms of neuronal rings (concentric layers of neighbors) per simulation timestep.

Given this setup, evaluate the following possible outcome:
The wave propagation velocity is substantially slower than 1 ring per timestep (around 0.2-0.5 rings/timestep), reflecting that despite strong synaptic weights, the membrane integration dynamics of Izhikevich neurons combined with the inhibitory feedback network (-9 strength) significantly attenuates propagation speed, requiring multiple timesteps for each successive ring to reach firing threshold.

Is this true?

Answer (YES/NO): NO